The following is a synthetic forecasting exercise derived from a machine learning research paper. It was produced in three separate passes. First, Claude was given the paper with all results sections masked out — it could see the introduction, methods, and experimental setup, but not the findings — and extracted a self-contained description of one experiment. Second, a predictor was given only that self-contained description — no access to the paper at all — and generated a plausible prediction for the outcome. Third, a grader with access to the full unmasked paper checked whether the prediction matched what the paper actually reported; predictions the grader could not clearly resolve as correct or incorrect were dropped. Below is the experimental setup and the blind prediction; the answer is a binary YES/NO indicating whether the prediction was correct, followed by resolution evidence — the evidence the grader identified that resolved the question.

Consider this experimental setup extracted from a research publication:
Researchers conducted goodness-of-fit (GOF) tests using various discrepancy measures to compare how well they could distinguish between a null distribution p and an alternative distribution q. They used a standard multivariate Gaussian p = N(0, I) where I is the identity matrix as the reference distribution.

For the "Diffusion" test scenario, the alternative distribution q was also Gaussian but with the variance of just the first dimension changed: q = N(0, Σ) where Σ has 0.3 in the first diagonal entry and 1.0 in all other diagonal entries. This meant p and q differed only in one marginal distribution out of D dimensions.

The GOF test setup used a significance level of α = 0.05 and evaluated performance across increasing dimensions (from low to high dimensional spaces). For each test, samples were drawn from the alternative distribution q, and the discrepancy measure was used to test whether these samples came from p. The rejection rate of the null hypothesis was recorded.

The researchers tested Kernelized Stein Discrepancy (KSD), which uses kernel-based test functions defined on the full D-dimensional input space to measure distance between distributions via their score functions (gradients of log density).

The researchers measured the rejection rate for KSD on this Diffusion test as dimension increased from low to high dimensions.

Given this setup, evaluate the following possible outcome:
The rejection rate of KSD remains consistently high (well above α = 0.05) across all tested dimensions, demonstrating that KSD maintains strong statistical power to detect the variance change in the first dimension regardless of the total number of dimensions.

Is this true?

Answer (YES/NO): NO